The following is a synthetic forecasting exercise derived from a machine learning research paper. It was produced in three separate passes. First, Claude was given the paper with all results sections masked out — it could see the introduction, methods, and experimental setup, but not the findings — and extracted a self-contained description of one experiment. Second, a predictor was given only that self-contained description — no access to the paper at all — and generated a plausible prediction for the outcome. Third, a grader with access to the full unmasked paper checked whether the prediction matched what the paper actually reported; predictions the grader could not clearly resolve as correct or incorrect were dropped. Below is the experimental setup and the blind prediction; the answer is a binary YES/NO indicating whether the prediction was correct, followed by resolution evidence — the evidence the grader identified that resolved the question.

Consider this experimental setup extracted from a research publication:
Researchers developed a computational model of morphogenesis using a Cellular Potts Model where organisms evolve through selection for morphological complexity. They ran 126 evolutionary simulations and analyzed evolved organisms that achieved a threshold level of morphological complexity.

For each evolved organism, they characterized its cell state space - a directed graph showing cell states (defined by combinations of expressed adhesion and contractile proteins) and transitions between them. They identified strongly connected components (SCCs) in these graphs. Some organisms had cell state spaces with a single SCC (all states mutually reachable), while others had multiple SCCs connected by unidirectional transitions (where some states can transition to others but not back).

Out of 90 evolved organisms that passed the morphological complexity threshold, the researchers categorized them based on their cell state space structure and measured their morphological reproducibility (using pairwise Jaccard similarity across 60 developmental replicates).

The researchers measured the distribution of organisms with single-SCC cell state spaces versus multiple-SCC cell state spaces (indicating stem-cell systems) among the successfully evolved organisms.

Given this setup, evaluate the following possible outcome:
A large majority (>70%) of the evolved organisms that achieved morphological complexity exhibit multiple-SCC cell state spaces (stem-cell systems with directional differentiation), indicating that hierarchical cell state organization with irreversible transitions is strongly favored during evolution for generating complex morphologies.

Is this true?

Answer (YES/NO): NO